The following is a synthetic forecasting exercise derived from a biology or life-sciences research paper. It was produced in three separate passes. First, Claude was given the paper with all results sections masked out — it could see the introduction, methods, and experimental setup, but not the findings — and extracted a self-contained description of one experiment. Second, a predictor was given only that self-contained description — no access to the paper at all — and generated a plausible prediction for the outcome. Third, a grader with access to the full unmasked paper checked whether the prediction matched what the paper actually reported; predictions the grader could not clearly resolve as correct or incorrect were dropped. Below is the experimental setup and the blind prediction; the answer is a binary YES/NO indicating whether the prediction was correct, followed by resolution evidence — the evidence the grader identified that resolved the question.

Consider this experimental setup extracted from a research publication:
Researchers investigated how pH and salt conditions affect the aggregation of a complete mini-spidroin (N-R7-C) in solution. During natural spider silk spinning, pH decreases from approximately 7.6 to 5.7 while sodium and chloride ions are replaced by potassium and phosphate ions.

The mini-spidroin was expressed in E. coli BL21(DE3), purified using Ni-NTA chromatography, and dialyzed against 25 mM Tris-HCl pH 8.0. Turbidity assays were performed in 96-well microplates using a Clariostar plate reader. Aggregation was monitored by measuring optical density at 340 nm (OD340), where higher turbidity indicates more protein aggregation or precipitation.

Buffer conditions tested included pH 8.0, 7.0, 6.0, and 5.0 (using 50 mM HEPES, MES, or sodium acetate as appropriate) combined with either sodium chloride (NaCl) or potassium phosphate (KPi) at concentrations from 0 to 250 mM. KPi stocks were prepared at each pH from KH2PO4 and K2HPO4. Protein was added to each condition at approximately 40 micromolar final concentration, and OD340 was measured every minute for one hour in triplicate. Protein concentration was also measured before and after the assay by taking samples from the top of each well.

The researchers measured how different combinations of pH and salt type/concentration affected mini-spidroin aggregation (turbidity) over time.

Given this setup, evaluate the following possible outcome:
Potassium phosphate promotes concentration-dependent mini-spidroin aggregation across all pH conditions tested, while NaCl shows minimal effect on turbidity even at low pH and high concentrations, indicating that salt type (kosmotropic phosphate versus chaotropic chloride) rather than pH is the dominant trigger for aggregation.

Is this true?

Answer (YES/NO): NO